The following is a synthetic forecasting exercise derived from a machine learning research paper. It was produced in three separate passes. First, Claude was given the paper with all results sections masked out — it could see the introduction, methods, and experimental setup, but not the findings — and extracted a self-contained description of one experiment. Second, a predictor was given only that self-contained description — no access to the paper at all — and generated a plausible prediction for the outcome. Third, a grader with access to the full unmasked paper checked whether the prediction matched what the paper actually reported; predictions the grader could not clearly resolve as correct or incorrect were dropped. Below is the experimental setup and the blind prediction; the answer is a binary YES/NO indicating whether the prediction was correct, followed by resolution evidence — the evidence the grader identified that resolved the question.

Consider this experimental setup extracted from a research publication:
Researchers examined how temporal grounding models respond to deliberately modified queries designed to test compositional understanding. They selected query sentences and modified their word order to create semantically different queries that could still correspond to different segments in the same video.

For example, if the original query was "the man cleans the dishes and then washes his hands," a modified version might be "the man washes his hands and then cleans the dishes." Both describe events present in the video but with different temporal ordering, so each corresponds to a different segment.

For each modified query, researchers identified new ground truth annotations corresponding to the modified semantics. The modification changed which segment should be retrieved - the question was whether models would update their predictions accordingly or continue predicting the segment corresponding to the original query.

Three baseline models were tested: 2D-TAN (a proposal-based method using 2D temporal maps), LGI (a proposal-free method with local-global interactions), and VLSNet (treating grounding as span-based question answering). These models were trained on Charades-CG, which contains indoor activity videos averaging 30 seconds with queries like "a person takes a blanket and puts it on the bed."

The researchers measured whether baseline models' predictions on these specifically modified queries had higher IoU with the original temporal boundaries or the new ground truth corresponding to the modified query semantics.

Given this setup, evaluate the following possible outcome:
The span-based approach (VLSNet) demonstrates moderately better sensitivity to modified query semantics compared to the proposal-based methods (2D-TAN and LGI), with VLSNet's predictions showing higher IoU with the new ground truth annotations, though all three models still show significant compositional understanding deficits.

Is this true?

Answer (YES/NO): NO